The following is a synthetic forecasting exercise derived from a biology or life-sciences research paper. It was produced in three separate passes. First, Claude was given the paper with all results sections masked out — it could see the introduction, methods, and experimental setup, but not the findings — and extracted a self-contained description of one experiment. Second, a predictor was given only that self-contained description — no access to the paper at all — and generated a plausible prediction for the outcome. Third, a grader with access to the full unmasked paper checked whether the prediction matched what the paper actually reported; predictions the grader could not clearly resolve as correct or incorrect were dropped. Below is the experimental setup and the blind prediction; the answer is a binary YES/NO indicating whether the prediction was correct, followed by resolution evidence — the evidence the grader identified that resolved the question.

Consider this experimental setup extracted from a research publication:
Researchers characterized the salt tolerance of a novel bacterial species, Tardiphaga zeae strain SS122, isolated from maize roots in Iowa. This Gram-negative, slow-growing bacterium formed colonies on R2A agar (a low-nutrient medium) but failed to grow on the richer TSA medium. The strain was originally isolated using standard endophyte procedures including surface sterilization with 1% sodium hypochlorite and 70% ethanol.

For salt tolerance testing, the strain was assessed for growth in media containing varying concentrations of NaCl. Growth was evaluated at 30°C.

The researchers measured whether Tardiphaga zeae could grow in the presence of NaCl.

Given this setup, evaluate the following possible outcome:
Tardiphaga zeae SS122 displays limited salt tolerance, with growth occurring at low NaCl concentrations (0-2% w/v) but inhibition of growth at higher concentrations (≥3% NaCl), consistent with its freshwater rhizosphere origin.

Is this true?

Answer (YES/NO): NO